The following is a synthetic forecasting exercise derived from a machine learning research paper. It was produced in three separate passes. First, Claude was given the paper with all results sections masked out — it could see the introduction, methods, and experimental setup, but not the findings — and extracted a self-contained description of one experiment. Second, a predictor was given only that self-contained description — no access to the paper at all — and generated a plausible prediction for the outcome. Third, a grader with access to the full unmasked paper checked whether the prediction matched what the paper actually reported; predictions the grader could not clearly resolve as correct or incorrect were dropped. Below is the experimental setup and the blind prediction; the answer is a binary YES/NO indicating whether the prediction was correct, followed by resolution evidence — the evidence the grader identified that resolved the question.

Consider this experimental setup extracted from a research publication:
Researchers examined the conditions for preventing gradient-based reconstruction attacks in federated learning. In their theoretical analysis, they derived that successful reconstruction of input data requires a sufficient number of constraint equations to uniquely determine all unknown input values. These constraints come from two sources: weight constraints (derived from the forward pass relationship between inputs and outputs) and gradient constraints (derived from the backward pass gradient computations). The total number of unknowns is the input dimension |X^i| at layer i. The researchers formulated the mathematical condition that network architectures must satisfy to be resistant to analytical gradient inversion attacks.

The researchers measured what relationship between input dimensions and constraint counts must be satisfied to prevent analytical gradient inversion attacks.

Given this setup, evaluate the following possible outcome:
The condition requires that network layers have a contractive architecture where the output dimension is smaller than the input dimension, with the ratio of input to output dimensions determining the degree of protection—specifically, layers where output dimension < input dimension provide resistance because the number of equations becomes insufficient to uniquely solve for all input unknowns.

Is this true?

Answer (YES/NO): NO